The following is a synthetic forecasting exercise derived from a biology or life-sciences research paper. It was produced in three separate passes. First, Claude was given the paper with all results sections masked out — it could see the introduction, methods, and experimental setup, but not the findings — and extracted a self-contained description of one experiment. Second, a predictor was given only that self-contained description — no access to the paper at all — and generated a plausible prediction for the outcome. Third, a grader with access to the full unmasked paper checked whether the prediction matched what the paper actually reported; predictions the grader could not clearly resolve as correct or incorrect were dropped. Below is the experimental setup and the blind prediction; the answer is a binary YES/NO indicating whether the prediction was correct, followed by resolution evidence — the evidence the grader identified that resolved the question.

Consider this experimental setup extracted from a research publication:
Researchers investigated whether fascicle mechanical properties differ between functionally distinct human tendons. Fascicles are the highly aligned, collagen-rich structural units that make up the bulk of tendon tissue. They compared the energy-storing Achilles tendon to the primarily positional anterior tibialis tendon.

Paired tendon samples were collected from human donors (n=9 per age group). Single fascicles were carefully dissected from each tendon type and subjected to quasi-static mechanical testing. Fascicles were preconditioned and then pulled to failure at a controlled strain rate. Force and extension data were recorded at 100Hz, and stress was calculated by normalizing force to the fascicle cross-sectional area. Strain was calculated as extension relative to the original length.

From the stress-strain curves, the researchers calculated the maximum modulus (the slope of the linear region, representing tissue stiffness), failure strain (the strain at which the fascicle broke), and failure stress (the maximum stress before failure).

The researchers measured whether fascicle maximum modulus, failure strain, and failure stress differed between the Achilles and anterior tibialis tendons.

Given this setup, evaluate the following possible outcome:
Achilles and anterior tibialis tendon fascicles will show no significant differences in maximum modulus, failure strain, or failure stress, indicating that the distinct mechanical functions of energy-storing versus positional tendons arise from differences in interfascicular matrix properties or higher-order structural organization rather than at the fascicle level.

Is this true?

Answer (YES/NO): NO